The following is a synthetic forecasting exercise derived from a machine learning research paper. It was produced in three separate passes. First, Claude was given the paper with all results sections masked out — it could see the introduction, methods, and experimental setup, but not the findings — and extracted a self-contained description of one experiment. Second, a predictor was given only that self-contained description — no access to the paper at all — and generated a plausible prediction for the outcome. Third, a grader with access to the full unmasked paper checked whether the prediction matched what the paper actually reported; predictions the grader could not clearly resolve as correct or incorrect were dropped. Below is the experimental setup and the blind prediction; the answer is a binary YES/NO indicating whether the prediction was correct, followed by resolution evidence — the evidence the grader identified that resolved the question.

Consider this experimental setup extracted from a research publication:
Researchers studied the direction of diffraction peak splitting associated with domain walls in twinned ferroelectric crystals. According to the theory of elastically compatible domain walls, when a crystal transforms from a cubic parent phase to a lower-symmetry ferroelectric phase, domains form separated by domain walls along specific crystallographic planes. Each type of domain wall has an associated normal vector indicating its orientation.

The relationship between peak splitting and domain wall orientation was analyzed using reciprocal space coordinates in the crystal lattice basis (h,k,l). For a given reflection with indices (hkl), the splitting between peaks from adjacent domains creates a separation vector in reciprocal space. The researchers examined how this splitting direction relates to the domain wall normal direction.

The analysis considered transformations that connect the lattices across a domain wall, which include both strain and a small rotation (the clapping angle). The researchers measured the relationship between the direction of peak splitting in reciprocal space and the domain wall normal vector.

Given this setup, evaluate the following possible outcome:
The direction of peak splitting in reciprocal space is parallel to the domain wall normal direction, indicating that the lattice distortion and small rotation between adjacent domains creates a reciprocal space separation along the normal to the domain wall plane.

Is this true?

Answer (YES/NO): YES